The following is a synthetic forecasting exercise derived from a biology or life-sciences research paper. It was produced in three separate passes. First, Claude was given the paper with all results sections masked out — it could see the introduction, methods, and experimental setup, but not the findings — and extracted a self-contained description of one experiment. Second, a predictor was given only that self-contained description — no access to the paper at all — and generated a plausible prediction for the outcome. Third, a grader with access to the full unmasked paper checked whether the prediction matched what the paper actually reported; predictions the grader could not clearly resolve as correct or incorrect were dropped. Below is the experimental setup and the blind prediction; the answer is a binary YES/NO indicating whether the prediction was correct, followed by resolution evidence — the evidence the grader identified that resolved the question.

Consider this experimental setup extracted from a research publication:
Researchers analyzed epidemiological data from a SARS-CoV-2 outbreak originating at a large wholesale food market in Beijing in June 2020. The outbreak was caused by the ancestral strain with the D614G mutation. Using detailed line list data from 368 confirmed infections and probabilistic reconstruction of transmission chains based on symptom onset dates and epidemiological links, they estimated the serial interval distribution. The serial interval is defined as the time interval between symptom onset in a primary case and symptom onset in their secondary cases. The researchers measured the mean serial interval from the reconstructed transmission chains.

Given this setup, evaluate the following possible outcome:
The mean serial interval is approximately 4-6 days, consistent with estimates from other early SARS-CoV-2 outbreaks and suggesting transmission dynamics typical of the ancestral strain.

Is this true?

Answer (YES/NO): NO